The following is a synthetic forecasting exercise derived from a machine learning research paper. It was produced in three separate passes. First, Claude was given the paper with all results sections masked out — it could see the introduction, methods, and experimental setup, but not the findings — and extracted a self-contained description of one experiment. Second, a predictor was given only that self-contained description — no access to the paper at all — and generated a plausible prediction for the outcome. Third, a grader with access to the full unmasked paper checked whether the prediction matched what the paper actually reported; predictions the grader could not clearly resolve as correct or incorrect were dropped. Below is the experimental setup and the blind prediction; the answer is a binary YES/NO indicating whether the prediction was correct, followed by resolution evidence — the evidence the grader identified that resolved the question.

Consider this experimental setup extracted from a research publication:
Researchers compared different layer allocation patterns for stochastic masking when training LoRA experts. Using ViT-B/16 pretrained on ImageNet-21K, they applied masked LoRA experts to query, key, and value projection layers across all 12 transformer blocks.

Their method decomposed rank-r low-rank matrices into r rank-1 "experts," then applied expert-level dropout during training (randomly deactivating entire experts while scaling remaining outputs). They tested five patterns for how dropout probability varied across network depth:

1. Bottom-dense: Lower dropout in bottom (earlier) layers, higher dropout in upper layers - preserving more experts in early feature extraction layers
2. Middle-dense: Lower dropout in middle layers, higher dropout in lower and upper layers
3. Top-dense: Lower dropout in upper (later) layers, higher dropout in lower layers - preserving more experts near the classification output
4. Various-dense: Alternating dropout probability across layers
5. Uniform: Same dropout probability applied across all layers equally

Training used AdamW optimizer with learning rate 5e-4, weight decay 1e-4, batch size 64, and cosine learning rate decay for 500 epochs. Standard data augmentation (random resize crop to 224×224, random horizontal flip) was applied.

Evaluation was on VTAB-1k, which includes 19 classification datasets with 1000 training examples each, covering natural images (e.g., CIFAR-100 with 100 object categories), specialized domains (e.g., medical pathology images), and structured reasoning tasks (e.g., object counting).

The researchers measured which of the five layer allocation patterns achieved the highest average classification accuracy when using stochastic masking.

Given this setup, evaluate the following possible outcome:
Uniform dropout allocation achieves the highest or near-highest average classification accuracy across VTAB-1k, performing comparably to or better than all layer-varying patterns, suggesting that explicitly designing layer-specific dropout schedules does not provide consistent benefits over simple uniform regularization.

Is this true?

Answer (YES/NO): YES